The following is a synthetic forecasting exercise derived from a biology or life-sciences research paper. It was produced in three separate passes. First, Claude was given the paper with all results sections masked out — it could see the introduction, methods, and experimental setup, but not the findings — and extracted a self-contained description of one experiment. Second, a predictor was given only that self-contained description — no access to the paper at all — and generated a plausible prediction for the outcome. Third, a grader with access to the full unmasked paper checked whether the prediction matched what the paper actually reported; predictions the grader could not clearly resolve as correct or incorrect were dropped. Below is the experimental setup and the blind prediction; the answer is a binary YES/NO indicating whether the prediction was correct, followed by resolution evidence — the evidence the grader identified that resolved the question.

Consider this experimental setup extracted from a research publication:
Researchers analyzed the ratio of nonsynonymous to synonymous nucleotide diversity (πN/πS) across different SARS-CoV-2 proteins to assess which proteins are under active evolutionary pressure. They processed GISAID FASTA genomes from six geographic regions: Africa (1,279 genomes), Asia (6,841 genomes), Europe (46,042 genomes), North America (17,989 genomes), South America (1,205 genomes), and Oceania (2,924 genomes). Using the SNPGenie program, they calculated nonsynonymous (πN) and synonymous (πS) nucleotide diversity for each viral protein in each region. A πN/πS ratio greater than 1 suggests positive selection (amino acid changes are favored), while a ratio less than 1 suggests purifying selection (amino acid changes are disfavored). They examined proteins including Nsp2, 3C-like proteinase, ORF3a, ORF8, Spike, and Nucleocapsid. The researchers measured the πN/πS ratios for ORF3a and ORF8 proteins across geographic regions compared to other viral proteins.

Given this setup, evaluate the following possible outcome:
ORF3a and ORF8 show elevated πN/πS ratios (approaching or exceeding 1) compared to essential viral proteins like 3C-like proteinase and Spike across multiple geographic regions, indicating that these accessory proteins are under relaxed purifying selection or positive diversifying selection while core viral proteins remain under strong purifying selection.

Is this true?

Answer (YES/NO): NO